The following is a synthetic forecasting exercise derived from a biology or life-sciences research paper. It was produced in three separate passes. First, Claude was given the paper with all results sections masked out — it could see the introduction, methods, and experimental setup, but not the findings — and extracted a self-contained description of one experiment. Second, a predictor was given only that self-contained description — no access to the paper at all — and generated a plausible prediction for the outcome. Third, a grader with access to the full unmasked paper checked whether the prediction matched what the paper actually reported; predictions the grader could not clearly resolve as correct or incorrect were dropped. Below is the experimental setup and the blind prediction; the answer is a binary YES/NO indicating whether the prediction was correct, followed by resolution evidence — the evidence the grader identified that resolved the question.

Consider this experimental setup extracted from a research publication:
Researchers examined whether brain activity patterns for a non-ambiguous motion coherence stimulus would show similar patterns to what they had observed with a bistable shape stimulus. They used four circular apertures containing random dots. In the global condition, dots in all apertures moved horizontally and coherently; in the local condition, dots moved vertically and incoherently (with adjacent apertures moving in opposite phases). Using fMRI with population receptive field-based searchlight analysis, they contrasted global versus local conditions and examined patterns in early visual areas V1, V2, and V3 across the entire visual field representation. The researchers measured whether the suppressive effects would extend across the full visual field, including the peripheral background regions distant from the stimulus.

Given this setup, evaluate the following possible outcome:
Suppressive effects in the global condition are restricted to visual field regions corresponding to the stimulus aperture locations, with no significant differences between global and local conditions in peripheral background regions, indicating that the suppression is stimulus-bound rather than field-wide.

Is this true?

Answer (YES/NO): NO